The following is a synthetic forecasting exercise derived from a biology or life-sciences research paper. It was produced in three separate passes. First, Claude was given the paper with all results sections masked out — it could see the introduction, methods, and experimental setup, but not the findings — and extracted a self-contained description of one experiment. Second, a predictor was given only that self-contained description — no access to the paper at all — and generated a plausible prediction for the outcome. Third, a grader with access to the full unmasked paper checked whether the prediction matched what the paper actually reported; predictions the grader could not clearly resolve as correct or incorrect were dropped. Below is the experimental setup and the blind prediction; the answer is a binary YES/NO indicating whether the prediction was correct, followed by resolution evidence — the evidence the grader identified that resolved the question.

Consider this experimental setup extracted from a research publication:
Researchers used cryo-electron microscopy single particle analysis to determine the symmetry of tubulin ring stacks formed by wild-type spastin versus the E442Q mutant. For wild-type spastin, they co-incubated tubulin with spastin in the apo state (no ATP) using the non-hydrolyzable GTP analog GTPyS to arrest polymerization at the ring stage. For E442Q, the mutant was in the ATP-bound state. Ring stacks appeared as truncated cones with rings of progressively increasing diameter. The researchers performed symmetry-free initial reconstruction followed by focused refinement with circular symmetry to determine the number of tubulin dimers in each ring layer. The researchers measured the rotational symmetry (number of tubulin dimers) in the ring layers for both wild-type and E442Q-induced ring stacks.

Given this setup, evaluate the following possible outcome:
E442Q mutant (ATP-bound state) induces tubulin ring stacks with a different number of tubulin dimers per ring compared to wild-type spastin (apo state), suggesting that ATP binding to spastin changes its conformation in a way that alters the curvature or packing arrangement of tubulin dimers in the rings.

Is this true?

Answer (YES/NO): NO